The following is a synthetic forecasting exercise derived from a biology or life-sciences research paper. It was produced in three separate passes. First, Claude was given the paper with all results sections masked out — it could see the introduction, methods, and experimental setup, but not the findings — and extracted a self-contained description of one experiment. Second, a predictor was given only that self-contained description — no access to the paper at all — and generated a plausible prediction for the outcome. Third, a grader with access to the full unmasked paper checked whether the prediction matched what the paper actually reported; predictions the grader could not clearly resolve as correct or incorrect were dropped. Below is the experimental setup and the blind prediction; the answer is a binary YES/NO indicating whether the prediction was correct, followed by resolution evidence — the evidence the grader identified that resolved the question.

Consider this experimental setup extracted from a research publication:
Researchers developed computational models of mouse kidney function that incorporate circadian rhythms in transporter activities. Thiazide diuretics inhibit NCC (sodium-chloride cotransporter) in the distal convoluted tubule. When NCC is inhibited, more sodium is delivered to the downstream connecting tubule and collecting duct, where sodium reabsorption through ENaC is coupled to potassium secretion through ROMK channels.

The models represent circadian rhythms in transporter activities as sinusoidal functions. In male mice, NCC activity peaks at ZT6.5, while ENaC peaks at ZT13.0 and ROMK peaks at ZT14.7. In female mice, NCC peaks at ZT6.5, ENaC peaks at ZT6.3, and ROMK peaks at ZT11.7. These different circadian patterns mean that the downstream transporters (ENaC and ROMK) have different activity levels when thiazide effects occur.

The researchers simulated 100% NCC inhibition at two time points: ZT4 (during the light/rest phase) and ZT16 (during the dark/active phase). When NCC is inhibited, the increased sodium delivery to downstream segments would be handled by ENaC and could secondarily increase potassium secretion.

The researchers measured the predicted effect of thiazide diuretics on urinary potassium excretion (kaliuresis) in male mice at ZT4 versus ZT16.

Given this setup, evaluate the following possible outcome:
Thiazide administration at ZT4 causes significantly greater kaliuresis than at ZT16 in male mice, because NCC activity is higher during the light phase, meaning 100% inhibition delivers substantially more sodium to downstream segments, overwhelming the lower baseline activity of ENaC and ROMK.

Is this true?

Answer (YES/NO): NO